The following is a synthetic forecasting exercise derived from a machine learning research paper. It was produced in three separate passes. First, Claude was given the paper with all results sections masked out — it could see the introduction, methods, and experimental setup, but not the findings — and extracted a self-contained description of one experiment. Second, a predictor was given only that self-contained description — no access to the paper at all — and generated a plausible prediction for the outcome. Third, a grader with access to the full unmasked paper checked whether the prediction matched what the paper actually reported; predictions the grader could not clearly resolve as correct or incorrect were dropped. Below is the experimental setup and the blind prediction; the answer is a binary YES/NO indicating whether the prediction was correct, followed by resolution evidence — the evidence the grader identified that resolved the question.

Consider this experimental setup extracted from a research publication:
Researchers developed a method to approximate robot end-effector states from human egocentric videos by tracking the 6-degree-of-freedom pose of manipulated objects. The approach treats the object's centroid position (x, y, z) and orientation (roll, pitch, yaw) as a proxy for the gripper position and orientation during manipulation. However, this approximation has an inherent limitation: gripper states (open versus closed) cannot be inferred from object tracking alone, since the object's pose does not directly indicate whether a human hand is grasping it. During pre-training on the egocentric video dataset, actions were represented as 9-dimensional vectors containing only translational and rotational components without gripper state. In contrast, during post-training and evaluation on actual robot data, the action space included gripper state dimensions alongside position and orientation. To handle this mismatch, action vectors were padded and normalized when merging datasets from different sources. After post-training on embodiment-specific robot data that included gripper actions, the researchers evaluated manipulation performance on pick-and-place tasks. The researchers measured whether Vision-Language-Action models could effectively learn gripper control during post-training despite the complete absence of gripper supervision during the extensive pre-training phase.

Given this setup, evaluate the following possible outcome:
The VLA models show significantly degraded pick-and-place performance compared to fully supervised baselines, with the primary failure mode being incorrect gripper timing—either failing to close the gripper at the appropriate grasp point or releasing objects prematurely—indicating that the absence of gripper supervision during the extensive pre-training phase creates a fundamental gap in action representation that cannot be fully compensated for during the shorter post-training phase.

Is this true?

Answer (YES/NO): NO